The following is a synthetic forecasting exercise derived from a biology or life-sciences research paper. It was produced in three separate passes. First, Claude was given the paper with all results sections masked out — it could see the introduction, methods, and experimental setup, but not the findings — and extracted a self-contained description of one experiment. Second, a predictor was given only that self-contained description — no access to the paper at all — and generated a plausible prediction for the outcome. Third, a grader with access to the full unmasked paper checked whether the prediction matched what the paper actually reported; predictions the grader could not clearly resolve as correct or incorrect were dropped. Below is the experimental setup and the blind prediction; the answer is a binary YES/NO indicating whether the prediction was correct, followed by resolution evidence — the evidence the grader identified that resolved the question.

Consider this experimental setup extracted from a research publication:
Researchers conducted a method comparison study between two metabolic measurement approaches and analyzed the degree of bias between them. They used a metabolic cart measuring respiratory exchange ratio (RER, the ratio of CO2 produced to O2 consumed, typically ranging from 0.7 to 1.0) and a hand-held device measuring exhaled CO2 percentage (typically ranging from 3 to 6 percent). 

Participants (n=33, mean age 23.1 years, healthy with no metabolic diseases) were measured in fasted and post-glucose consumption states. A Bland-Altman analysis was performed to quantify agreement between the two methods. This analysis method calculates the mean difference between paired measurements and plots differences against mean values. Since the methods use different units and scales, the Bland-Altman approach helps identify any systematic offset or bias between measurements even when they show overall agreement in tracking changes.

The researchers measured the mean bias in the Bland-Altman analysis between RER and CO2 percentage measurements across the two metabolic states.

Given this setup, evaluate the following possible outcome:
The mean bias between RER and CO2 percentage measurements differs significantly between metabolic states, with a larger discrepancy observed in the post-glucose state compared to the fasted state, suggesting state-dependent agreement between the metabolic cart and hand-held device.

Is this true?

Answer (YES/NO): NO